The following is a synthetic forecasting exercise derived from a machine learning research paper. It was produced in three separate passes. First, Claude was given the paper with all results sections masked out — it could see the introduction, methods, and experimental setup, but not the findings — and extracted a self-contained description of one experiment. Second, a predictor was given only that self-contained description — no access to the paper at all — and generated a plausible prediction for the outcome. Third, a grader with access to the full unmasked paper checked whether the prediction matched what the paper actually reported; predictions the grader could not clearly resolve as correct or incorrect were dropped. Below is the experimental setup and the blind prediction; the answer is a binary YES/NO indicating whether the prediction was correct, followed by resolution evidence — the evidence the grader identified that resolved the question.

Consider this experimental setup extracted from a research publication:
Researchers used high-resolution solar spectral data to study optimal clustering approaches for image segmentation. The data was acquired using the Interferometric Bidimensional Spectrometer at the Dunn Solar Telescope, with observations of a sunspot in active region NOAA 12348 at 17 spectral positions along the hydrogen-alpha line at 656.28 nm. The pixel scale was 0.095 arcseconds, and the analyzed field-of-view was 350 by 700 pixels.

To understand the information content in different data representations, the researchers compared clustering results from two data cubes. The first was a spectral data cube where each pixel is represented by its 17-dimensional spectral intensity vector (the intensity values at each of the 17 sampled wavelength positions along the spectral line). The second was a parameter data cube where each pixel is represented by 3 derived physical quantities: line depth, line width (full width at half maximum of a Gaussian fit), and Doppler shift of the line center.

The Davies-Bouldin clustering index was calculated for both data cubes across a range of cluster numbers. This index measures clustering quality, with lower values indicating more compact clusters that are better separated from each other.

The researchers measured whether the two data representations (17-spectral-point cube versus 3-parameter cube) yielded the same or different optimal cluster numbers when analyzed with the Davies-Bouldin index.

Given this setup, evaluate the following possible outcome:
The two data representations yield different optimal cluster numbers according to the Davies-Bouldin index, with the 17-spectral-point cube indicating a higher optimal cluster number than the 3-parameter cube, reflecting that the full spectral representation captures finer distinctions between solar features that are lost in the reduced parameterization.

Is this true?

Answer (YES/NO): NO